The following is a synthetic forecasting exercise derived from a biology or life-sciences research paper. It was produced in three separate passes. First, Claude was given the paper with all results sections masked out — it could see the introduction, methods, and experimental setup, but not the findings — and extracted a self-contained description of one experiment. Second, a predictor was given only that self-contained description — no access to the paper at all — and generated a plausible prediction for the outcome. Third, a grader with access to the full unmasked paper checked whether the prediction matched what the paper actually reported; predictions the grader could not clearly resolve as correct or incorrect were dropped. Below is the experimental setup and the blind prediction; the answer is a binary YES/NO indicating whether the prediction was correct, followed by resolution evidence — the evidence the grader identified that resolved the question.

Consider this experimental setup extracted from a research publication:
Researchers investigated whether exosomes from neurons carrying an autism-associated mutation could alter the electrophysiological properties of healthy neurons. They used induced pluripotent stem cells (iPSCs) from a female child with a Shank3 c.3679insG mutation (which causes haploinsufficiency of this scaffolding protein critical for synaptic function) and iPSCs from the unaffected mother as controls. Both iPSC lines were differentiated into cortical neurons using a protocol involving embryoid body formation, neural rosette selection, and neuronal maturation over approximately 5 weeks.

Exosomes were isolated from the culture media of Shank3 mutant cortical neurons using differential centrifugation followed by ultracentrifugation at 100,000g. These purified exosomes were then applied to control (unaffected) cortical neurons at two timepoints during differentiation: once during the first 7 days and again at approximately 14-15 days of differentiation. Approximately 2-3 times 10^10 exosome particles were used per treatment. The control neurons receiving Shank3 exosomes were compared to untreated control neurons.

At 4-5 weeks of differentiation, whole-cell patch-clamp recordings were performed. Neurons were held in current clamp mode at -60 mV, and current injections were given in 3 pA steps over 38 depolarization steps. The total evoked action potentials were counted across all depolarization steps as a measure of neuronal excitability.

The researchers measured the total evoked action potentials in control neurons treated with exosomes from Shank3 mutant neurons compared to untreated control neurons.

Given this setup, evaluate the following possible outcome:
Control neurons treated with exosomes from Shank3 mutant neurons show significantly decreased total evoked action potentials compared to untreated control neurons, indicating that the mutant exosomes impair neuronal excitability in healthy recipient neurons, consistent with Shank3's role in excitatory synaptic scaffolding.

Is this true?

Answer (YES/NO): NO